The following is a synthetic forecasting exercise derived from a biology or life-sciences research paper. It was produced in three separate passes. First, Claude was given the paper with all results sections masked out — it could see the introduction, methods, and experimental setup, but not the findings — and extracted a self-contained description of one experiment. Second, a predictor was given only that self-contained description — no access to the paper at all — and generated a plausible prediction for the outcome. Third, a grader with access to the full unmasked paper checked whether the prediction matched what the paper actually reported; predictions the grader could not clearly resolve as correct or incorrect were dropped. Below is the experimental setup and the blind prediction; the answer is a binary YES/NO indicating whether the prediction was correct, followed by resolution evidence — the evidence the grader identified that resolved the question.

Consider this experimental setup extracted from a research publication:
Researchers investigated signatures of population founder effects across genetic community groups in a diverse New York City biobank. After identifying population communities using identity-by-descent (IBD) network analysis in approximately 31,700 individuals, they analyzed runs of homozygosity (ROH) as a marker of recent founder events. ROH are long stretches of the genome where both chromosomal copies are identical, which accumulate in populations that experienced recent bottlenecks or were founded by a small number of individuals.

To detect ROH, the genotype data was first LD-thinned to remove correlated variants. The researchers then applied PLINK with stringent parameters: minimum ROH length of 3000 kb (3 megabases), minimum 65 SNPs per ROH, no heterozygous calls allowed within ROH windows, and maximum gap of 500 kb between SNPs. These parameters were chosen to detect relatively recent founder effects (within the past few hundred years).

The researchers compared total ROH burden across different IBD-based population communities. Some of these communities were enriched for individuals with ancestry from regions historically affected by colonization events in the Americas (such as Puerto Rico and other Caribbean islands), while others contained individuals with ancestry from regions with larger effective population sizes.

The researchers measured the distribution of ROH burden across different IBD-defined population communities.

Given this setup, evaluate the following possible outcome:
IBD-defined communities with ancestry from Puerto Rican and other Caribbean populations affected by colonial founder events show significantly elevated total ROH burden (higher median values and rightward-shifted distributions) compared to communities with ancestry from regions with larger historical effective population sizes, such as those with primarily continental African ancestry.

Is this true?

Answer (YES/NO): YES